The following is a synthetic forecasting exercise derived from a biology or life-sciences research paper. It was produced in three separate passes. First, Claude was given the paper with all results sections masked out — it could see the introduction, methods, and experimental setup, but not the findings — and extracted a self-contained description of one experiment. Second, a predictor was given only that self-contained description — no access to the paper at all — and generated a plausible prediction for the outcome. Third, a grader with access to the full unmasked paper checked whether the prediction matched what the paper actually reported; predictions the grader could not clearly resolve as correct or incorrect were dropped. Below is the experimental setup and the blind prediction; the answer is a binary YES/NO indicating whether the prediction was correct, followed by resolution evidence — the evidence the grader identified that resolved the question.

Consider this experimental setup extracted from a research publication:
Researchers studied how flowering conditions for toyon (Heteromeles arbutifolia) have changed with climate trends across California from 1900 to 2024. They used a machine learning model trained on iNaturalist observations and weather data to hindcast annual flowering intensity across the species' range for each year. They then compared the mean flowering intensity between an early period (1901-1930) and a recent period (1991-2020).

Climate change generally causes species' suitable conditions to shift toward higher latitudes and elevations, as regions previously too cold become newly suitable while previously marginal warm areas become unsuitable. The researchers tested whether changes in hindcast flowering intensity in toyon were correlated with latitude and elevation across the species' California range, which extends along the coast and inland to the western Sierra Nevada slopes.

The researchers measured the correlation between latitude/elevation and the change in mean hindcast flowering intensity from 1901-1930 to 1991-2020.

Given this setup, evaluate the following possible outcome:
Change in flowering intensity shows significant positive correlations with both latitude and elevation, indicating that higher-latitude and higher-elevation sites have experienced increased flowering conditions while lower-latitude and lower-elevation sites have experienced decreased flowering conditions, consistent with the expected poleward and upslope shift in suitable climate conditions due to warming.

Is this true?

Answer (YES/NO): NO